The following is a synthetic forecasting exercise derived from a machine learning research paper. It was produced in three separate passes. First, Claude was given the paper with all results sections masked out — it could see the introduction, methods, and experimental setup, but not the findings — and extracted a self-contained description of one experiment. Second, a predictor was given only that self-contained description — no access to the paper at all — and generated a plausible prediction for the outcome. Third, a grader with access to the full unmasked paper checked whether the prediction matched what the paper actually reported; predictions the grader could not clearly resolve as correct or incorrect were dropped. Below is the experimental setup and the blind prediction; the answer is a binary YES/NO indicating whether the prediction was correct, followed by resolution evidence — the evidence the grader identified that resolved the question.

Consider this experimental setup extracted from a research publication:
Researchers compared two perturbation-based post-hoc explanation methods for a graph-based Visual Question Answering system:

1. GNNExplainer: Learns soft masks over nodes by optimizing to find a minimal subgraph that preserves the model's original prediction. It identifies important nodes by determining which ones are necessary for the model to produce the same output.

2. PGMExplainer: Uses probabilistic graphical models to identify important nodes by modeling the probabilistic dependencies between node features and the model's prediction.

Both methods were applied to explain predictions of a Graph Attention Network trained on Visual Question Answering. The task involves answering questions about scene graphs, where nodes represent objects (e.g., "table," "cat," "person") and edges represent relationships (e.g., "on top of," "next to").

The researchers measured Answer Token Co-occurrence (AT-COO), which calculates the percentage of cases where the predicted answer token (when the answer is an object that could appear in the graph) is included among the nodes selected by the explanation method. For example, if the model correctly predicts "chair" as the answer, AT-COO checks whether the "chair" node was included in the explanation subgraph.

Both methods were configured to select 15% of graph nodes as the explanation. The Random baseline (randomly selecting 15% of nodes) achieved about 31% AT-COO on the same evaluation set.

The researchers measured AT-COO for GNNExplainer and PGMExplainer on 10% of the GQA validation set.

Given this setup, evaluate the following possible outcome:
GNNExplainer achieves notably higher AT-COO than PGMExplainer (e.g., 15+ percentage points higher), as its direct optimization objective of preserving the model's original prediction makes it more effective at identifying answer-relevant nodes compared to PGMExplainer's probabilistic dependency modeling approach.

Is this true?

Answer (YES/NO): YES